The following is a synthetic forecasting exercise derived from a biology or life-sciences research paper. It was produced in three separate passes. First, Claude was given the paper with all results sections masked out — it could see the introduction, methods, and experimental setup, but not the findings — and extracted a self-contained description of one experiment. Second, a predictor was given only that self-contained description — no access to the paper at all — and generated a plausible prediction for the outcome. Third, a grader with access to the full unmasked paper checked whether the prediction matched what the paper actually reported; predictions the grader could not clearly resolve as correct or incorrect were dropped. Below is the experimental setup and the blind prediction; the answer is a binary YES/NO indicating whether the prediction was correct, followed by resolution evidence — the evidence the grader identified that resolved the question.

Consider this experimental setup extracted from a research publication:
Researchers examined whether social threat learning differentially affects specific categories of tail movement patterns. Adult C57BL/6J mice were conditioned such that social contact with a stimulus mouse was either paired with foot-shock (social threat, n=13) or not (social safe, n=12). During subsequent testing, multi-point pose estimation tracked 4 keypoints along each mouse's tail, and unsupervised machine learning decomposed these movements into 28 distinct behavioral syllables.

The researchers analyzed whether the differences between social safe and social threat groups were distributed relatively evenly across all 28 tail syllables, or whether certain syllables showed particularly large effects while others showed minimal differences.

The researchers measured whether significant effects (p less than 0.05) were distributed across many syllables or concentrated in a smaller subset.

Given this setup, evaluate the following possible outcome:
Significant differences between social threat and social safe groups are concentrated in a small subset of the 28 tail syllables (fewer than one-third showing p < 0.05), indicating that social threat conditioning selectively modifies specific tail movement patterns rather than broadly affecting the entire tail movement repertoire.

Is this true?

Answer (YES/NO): NO